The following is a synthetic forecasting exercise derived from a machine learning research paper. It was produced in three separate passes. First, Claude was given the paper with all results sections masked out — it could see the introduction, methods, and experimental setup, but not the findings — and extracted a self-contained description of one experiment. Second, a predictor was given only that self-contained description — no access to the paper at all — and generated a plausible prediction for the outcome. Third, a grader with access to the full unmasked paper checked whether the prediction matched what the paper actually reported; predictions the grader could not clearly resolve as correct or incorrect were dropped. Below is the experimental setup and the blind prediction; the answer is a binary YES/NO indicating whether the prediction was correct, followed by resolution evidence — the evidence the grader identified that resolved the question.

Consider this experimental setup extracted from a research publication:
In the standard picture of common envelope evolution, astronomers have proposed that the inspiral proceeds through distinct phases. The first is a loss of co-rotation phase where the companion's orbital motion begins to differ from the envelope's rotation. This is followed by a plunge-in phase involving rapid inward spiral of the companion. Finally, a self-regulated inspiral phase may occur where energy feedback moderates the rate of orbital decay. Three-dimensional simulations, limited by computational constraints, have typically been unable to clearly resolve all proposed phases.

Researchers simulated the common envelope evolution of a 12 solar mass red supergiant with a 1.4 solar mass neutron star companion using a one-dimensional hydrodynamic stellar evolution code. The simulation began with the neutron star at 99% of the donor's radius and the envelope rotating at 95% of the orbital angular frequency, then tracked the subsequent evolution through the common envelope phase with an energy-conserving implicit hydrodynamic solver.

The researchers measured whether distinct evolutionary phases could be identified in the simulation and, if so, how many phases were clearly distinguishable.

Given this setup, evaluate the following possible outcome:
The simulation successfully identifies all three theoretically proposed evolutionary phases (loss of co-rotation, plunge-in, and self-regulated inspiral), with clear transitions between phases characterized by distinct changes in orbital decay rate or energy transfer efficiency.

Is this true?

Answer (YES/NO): YES